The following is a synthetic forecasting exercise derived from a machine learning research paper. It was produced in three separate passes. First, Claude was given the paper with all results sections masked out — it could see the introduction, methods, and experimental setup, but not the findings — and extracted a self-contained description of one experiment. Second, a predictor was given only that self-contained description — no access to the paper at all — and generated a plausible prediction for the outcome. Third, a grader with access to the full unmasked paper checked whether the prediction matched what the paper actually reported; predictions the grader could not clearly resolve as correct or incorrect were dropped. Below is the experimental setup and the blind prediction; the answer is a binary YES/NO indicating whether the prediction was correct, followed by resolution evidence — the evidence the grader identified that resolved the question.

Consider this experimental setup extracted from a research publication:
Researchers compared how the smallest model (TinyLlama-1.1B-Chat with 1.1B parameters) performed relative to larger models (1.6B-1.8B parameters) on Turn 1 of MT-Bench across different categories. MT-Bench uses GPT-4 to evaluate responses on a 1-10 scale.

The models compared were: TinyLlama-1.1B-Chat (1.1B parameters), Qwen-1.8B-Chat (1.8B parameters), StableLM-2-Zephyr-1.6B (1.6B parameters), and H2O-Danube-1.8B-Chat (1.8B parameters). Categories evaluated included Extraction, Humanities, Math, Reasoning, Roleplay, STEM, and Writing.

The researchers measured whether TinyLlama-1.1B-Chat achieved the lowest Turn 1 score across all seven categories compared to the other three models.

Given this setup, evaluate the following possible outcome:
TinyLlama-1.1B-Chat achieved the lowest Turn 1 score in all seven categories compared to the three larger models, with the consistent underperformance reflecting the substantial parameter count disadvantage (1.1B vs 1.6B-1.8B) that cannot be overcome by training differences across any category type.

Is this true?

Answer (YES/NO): NO